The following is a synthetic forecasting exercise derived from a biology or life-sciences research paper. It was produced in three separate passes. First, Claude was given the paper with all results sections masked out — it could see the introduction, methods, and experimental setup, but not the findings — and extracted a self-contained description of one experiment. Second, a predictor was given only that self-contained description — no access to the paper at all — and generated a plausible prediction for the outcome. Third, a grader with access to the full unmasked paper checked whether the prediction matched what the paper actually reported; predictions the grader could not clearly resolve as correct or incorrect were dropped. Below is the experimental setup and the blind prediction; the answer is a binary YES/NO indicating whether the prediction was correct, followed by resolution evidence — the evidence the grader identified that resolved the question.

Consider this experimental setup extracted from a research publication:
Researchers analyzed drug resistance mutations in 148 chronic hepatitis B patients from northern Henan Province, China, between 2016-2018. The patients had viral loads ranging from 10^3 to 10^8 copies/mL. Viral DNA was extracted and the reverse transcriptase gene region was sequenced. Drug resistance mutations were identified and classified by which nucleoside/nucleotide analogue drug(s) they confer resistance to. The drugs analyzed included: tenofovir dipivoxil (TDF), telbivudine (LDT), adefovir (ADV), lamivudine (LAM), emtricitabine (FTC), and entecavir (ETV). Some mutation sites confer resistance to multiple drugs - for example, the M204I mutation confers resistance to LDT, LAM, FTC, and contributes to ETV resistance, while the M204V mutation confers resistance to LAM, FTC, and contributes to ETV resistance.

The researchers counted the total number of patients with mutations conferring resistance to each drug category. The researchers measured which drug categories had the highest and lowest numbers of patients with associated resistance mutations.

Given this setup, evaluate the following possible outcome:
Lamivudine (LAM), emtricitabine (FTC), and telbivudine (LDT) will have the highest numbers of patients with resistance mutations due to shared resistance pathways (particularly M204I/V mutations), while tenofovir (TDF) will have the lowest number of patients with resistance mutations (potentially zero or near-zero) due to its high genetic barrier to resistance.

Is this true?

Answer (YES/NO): YES